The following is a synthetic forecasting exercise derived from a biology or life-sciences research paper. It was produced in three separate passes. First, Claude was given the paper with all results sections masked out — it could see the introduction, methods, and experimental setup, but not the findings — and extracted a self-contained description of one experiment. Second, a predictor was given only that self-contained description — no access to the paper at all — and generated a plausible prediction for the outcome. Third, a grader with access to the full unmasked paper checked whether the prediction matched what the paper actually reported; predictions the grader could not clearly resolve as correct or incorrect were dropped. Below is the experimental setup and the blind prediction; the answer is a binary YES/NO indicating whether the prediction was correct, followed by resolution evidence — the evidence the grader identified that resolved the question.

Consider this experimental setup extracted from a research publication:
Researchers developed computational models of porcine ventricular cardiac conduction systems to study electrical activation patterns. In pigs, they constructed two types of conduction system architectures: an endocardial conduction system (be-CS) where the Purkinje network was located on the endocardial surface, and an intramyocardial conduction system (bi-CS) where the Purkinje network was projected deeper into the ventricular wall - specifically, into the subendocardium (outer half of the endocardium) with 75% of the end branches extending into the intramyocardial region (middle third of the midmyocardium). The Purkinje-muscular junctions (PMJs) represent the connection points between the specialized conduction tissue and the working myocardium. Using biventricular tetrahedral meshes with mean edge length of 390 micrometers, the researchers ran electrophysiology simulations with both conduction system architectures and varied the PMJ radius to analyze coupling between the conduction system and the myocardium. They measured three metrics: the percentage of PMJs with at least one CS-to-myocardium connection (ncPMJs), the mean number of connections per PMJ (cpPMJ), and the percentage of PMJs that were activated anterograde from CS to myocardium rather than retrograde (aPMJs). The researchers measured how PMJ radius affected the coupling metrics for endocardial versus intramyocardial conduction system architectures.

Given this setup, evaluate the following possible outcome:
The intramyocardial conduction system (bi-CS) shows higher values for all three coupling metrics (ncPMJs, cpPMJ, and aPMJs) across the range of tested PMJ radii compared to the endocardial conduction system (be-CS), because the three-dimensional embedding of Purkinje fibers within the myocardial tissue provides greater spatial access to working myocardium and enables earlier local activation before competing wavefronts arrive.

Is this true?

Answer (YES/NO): NO